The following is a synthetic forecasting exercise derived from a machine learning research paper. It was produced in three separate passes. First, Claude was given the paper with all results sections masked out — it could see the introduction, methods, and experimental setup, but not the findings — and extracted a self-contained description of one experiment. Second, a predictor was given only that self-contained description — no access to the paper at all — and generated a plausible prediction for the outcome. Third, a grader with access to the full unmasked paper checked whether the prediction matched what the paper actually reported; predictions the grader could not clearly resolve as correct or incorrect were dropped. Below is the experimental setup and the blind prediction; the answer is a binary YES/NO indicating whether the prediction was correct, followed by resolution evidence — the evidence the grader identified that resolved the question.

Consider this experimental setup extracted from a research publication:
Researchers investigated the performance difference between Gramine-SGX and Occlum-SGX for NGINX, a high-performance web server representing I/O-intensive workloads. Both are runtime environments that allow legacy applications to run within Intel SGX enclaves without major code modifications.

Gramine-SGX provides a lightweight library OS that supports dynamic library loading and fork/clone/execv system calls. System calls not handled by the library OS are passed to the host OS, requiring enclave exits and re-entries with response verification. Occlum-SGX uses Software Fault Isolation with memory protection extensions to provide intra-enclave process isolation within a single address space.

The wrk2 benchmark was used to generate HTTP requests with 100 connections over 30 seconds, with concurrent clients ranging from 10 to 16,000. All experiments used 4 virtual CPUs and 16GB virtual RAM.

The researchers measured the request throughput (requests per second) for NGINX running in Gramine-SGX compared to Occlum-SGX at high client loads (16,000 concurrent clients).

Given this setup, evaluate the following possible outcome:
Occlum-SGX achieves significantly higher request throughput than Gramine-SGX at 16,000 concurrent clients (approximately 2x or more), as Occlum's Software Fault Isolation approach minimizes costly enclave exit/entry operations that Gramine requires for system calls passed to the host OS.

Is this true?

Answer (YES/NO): NO